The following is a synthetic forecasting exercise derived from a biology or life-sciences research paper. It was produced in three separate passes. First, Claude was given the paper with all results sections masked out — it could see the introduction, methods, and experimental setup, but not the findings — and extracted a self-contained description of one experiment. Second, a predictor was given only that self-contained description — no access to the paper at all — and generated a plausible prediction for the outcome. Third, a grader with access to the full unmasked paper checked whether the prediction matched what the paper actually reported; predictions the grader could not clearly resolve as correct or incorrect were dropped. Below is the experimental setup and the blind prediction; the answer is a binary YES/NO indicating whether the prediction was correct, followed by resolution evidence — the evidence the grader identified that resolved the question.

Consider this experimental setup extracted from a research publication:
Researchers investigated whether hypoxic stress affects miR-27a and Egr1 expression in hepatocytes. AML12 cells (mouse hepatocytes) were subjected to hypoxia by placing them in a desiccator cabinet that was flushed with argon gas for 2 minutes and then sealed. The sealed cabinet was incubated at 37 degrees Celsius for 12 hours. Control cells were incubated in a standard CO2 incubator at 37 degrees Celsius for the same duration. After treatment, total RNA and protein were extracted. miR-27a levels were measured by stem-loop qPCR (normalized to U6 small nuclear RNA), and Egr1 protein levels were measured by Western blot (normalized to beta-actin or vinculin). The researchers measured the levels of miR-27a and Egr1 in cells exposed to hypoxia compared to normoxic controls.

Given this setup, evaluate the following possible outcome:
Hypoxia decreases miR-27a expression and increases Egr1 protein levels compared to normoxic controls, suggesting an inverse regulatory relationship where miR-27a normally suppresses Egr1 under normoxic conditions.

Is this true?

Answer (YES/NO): NO